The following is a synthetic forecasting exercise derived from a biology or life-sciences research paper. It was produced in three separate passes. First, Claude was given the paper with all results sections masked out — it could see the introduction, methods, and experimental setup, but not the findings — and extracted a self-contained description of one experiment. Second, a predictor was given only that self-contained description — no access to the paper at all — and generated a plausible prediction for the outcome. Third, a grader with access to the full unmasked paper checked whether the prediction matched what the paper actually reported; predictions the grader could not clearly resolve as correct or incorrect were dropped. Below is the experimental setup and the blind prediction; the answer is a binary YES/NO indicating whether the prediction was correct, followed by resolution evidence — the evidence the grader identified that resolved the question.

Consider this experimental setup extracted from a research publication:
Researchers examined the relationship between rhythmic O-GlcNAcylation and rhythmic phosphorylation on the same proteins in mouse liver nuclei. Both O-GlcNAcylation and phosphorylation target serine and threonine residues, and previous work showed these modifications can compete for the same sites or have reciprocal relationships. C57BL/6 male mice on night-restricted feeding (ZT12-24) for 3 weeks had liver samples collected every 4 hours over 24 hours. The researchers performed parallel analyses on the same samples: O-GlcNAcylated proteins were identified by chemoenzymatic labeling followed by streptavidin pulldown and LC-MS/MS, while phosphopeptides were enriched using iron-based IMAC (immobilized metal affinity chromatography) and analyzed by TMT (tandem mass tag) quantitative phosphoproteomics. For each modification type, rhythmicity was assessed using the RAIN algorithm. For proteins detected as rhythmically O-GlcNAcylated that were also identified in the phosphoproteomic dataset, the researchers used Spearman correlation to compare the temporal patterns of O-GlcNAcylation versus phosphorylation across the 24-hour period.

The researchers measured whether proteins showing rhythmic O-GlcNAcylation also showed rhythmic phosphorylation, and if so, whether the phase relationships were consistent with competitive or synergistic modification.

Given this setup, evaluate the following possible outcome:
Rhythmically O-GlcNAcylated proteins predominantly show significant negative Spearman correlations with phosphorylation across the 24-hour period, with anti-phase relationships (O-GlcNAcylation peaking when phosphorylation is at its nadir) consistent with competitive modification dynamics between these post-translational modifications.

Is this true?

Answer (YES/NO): NO